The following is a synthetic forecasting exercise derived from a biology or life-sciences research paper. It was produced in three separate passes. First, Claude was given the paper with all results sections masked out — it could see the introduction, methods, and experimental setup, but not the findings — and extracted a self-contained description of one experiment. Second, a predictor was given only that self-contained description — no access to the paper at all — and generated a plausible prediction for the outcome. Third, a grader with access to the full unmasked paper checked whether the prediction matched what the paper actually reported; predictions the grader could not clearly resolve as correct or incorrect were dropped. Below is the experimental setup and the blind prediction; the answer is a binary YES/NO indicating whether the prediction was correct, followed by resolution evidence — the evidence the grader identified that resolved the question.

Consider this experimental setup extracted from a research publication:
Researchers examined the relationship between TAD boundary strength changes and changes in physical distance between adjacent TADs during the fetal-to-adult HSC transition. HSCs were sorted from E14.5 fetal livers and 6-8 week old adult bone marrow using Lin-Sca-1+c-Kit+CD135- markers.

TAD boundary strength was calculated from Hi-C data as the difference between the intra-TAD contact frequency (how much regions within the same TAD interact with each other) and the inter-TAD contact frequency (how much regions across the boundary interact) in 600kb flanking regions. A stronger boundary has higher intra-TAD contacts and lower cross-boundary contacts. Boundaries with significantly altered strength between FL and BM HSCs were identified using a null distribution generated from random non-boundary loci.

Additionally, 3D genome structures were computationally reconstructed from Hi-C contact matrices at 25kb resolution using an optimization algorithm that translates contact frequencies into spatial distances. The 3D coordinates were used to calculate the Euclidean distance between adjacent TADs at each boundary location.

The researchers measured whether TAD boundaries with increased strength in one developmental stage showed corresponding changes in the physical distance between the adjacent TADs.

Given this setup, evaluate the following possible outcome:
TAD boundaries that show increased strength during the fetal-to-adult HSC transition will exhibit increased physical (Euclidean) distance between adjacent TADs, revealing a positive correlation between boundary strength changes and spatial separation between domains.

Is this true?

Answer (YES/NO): YES